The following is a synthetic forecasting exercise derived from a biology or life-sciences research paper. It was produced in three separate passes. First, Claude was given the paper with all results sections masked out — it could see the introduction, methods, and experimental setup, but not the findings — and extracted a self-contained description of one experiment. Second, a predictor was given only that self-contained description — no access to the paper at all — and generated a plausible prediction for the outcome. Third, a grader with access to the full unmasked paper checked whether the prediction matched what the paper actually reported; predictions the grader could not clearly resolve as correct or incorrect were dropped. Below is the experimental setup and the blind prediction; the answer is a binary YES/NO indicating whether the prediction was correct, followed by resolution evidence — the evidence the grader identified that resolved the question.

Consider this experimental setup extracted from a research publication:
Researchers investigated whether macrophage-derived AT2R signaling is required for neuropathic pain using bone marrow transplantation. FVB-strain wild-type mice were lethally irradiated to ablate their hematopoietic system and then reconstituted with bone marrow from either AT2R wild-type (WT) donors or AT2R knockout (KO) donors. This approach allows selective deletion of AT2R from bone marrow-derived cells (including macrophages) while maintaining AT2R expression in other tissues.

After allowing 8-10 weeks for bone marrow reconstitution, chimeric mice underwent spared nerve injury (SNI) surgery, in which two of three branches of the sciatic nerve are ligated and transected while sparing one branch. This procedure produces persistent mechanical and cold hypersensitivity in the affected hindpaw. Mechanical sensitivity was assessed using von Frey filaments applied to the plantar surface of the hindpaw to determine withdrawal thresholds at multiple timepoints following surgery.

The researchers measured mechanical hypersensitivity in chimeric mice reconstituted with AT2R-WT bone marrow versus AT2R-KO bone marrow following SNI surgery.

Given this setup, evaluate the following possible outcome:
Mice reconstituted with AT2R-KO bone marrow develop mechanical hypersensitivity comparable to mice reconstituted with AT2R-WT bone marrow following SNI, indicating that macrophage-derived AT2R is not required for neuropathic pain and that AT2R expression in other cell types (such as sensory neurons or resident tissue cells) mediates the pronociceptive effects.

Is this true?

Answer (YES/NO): NO